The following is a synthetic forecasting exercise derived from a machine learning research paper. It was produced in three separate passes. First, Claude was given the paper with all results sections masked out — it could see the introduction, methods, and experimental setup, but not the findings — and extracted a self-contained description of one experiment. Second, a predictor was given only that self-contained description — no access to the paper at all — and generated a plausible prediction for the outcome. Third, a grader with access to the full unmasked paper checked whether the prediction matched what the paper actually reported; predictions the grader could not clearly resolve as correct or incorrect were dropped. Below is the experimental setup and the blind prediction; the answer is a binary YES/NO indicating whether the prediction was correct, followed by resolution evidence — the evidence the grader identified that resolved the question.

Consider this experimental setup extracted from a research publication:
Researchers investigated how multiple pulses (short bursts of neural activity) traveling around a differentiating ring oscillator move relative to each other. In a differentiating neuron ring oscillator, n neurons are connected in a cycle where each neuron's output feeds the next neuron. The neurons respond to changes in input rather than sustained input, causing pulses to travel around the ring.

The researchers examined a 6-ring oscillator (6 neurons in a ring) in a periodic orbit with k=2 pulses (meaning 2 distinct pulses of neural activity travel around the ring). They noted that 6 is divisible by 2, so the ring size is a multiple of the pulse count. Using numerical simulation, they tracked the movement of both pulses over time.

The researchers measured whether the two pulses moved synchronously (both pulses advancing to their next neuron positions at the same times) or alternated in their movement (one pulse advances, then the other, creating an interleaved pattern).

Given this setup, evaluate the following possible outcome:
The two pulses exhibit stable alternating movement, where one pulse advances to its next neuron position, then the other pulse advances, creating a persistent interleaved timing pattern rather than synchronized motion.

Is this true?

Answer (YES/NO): NO